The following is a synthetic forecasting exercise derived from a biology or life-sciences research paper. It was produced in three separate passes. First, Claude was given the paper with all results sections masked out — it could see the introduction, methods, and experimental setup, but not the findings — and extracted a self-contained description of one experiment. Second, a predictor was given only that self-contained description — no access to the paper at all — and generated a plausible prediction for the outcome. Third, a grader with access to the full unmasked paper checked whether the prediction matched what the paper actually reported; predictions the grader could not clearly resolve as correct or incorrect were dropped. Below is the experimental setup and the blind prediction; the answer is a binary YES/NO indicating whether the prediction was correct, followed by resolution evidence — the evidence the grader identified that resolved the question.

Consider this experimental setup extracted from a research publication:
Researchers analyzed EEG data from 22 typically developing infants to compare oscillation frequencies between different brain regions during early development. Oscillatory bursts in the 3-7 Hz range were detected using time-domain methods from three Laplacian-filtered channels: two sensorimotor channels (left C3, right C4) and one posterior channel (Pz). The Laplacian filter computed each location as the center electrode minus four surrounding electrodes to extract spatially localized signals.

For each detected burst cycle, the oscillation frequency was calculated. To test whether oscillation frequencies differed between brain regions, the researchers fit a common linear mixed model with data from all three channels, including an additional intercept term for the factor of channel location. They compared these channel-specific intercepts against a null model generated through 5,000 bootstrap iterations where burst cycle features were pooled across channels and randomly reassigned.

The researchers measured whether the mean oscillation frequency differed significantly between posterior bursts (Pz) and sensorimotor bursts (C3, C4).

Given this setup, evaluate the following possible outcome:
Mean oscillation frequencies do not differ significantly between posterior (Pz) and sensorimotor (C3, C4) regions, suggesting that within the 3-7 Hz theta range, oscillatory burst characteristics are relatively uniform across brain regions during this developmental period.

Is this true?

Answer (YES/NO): YES